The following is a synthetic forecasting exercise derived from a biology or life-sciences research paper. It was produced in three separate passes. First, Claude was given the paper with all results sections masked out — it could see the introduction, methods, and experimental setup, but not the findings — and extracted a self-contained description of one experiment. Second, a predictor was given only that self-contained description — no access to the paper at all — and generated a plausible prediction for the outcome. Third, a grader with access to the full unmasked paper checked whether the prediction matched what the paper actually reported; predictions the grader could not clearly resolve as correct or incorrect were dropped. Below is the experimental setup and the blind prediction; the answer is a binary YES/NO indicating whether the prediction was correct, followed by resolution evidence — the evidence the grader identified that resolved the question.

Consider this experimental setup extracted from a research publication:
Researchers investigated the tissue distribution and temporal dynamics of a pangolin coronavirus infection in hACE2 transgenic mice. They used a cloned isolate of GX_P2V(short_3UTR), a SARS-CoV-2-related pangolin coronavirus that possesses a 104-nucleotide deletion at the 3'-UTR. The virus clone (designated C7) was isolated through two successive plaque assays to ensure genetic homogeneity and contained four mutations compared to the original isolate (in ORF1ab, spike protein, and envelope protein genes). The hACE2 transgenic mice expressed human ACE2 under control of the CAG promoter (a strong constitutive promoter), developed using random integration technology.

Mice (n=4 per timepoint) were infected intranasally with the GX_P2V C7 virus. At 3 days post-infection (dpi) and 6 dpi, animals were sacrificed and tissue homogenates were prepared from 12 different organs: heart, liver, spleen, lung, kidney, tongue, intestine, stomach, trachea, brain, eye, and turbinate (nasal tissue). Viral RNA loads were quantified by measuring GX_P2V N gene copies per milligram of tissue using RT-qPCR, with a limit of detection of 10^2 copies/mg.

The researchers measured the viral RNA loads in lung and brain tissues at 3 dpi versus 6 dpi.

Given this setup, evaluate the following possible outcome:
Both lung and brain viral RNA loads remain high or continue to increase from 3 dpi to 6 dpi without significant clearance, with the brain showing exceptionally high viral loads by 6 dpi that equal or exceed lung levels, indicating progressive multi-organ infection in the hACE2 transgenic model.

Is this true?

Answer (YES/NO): YES